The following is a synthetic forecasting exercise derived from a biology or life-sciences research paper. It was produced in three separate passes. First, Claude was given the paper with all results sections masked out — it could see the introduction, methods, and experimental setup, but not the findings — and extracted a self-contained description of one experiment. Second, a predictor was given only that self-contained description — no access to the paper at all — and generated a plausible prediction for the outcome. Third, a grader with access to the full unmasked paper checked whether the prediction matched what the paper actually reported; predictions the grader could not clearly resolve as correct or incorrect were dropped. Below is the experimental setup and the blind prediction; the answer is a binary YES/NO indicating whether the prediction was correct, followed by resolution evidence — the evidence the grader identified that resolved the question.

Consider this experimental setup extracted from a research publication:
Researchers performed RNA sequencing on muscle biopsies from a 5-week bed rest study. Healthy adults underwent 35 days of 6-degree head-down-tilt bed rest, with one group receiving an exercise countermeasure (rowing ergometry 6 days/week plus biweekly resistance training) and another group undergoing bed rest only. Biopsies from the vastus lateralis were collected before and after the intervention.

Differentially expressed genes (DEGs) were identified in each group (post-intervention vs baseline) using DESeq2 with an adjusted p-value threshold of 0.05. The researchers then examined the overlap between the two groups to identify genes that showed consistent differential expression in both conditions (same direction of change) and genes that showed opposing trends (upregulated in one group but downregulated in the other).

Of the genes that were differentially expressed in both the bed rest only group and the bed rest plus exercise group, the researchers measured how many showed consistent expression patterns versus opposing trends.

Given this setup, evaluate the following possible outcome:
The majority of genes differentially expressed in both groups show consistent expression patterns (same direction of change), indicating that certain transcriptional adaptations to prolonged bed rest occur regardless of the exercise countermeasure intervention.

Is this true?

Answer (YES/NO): YES